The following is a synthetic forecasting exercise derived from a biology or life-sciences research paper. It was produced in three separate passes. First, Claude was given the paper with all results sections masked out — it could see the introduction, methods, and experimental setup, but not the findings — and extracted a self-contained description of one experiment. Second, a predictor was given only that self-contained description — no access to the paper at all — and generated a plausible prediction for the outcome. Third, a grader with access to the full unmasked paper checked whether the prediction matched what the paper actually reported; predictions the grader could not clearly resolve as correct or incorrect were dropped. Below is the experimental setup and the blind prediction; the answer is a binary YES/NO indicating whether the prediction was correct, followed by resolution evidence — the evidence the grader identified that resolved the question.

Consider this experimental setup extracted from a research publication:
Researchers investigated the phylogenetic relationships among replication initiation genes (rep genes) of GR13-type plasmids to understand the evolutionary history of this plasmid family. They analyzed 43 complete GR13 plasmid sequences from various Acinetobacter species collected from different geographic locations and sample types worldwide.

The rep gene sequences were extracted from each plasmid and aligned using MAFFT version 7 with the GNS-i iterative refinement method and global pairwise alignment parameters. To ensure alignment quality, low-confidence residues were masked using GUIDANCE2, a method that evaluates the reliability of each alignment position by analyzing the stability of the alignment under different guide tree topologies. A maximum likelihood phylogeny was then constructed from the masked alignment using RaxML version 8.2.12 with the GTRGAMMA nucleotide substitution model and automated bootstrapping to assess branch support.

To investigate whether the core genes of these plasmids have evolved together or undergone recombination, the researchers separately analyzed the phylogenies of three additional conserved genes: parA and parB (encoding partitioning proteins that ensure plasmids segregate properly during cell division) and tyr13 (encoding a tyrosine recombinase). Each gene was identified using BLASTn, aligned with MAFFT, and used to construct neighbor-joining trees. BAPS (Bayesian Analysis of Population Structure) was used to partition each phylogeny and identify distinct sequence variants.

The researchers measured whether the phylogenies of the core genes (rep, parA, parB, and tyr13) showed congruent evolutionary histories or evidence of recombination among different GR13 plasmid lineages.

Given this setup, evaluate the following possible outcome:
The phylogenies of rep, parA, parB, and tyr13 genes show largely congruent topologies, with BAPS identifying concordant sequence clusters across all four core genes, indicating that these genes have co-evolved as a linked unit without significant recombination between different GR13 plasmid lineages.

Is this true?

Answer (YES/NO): NO